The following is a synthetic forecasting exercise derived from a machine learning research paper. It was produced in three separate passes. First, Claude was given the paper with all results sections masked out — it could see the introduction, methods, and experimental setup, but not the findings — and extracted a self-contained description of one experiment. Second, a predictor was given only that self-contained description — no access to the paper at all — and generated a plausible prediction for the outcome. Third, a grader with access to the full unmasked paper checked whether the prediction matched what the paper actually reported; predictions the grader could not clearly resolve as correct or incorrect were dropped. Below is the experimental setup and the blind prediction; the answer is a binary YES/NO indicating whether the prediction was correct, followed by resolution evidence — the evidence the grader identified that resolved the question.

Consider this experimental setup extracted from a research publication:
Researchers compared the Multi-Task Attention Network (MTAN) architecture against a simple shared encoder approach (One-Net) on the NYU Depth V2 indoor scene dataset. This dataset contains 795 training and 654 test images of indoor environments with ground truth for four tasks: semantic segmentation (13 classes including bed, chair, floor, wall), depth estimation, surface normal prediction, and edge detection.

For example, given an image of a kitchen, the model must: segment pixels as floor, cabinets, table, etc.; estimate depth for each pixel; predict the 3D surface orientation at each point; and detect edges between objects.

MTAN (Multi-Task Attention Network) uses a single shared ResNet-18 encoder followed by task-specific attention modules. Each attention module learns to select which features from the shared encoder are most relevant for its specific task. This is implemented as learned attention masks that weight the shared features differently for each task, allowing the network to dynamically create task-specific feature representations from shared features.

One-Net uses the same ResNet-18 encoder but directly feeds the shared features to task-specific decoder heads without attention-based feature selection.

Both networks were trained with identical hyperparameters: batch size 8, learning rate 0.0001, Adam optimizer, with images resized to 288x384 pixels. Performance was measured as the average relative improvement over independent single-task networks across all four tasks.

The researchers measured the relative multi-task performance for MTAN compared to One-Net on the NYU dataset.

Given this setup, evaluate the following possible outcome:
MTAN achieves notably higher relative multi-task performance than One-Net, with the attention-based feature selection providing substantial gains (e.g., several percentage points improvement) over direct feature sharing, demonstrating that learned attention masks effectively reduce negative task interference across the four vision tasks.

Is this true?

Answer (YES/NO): NO